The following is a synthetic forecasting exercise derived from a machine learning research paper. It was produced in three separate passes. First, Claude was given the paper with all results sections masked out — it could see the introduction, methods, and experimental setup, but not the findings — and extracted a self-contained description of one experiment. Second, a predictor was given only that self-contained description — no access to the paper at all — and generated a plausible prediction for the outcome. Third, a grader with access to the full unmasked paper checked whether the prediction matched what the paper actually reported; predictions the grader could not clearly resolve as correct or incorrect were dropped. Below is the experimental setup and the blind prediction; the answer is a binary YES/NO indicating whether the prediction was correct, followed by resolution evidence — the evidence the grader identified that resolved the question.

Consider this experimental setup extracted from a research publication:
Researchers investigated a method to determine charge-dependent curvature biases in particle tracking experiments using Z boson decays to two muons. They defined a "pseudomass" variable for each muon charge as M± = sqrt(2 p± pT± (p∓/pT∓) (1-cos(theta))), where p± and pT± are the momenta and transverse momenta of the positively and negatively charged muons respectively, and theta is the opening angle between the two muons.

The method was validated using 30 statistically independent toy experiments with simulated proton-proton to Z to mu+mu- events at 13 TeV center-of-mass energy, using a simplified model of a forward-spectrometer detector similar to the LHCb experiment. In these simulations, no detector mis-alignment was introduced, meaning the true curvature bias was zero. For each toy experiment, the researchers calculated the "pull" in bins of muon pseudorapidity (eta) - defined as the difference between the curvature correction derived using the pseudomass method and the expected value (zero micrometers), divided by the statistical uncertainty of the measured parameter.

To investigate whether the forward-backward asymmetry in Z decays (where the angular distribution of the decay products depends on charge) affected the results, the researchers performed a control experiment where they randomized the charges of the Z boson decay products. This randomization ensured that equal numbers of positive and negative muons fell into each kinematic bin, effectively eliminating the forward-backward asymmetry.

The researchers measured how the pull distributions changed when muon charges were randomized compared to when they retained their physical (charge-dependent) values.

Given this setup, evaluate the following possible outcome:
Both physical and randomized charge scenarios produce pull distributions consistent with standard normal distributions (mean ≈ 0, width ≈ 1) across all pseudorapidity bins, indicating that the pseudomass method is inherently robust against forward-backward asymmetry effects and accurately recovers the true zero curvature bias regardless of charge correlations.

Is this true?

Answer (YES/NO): NO